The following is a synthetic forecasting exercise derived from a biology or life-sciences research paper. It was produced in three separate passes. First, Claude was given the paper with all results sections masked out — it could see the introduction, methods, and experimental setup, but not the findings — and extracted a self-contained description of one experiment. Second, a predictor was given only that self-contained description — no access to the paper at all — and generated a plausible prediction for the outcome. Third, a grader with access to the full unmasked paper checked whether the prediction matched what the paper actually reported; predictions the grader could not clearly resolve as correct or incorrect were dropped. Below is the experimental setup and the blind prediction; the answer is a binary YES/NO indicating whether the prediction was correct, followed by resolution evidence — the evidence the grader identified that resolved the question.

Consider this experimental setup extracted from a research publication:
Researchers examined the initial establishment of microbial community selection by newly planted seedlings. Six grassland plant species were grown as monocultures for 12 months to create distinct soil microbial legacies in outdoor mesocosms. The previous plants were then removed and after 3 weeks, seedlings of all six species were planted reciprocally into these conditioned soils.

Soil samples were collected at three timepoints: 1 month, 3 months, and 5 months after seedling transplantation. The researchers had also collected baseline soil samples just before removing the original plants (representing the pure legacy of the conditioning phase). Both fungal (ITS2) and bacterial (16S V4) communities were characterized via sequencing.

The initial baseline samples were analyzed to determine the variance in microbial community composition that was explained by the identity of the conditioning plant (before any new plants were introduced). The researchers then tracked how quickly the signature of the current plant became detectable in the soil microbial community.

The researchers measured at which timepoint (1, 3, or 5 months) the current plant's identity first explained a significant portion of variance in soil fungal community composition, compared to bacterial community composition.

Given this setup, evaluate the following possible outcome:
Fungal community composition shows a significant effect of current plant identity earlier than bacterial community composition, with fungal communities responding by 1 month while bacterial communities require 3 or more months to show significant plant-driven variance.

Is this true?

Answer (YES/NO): NO